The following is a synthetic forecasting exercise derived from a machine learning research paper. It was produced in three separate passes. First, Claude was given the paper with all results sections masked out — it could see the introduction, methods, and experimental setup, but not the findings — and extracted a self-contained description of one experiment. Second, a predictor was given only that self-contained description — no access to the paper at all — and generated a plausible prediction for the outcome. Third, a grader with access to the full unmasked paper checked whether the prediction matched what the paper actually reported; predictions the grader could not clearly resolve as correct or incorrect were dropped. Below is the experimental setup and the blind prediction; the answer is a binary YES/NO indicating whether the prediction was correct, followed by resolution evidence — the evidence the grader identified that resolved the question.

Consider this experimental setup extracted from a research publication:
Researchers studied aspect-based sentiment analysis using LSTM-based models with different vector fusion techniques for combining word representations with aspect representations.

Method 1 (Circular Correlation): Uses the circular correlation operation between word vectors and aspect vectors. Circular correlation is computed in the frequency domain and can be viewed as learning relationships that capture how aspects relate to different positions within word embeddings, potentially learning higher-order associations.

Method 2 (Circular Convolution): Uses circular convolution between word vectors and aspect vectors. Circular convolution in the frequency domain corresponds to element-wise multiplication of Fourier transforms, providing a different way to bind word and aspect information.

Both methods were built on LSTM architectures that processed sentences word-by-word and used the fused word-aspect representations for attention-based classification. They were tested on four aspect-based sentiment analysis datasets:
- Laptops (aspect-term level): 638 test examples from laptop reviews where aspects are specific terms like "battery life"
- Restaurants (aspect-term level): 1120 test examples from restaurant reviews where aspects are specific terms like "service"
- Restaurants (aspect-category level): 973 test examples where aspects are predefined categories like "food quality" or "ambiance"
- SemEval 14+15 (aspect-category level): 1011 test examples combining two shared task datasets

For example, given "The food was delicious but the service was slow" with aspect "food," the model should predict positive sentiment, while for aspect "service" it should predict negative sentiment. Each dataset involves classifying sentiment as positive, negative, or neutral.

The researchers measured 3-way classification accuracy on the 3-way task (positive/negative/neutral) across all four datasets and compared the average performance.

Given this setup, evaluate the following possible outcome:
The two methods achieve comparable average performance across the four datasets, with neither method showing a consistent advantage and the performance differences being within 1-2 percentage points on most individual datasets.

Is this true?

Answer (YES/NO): NO